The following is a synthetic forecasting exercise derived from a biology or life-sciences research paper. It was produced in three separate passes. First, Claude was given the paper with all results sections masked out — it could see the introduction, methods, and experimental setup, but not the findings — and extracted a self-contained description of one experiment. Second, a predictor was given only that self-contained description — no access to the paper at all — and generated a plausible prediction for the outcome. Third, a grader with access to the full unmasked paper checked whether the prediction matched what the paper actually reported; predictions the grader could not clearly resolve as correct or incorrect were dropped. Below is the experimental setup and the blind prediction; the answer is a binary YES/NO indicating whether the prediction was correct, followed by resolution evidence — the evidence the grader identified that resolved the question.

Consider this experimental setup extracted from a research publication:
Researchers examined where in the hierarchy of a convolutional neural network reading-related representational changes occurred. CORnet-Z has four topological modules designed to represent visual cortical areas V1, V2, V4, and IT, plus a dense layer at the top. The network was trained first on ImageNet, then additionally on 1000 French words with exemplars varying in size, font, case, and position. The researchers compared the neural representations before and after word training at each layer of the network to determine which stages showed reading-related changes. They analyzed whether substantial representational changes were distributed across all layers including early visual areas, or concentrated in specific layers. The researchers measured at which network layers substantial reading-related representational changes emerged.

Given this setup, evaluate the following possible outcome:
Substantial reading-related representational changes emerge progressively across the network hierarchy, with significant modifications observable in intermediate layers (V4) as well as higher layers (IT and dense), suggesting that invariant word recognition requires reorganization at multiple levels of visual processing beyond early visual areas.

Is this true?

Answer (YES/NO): NO